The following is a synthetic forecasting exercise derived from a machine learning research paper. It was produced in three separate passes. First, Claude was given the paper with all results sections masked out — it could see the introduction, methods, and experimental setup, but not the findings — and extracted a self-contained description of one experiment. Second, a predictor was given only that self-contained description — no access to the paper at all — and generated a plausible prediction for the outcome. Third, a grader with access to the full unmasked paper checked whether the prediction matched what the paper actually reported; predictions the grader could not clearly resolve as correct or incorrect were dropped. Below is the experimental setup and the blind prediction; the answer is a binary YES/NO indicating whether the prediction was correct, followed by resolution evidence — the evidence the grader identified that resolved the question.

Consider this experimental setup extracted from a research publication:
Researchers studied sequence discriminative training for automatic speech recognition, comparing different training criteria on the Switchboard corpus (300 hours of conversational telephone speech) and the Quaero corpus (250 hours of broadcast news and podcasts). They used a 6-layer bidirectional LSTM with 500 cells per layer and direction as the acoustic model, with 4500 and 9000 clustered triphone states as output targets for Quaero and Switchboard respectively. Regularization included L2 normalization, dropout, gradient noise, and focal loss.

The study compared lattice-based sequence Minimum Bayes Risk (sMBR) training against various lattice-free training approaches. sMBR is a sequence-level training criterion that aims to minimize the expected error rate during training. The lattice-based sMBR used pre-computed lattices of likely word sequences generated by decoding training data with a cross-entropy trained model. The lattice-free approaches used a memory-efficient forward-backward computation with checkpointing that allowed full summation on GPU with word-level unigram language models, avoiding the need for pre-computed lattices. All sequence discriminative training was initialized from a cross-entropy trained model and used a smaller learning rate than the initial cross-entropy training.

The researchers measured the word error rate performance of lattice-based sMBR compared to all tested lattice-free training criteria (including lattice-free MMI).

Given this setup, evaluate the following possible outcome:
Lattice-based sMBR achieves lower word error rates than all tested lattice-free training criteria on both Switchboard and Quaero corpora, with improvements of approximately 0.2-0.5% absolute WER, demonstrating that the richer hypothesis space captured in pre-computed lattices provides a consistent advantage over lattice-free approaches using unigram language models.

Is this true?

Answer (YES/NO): NO